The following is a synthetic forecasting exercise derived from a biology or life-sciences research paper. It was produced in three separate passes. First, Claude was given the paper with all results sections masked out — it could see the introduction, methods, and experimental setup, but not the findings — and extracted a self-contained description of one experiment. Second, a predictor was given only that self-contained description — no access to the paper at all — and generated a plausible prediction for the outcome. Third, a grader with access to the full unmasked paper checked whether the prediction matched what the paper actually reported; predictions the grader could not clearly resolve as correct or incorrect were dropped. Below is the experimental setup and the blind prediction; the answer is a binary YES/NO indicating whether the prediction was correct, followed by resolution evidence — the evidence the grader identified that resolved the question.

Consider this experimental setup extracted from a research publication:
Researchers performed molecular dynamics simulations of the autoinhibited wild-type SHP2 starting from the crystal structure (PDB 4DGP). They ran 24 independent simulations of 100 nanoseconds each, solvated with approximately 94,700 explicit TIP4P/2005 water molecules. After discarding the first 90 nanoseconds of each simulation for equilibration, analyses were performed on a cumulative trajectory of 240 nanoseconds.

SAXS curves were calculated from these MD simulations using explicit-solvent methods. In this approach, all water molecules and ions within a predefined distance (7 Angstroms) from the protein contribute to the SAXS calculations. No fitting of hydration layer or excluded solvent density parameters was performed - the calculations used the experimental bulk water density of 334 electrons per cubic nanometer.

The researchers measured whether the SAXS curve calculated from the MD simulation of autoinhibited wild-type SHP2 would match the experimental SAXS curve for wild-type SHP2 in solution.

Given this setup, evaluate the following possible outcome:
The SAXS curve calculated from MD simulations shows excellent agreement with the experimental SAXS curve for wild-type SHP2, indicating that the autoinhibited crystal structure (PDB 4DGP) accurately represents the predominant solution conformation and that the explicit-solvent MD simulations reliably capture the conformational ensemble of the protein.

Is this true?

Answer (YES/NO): YES